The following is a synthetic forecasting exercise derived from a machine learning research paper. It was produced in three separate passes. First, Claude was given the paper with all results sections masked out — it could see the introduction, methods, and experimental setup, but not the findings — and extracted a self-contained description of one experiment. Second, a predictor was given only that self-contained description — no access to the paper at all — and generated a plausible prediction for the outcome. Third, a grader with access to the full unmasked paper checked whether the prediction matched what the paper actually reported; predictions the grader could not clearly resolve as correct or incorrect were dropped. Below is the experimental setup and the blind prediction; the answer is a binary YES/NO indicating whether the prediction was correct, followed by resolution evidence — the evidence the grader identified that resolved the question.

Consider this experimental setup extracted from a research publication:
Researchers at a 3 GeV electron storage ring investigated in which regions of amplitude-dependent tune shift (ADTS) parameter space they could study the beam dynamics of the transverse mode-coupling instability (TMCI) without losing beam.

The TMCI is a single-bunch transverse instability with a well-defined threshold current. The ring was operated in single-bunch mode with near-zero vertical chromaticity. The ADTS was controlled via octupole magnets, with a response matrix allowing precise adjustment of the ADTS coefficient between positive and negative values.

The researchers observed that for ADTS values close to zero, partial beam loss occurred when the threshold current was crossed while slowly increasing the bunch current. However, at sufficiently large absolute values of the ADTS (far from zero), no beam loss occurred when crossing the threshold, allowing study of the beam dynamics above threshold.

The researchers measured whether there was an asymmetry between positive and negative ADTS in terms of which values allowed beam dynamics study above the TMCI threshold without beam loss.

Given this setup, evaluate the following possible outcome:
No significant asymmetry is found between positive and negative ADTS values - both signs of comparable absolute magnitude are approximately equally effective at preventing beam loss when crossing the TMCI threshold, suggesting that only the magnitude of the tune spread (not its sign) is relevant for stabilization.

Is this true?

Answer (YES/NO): NO